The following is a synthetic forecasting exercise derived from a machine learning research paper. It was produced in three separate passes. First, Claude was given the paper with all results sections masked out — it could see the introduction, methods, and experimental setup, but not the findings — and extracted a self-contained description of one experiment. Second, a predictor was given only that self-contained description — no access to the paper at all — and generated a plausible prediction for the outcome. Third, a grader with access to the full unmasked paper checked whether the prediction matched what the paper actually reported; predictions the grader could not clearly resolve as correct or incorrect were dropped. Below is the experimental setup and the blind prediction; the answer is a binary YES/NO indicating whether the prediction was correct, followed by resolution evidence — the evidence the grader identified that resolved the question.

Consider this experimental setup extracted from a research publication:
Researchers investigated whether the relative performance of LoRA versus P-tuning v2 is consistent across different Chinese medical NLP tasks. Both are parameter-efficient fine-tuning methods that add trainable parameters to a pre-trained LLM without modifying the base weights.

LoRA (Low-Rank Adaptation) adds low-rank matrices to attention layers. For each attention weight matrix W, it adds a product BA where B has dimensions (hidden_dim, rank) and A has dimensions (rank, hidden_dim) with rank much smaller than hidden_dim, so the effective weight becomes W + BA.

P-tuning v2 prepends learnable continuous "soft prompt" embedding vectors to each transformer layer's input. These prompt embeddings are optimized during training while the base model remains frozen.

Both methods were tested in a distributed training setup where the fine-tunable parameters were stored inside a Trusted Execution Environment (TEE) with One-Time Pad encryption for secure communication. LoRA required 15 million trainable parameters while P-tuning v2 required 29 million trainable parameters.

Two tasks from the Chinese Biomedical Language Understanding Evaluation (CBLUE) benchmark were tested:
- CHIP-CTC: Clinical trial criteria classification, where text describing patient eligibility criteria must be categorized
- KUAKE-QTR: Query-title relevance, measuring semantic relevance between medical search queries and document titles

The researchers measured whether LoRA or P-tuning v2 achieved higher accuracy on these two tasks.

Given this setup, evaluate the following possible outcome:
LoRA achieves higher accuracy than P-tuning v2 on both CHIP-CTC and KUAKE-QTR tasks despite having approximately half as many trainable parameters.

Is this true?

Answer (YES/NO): YES